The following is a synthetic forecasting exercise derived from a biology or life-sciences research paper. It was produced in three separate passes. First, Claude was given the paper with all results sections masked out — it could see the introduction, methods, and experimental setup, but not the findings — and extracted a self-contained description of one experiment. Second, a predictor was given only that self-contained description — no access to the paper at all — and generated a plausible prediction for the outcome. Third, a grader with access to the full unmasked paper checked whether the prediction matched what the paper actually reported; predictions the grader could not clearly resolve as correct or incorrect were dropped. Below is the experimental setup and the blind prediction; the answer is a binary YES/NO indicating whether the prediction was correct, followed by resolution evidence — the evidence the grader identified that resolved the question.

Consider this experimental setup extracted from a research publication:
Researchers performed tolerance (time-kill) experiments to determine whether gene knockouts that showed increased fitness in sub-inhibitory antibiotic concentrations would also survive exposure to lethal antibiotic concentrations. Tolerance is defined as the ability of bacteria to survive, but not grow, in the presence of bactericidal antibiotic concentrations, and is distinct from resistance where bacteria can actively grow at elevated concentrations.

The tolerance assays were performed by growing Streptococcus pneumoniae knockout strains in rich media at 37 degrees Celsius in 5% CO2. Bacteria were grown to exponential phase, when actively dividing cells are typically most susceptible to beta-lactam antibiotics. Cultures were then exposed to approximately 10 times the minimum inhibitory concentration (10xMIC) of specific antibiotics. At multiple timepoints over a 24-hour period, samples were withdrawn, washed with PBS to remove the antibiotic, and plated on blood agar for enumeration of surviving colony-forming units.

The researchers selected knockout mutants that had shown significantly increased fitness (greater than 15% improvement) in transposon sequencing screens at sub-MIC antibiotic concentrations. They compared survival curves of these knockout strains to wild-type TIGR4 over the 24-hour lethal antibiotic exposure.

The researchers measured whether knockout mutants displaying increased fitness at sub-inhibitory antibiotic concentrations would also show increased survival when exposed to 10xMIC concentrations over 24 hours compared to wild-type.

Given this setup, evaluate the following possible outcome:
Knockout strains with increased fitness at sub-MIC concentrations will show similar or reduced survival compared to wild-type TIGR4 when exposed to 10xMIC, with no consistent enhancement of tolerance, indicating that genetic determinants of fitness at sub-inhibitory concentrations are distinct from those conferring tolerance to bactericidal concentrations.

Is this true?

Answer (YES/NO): NO